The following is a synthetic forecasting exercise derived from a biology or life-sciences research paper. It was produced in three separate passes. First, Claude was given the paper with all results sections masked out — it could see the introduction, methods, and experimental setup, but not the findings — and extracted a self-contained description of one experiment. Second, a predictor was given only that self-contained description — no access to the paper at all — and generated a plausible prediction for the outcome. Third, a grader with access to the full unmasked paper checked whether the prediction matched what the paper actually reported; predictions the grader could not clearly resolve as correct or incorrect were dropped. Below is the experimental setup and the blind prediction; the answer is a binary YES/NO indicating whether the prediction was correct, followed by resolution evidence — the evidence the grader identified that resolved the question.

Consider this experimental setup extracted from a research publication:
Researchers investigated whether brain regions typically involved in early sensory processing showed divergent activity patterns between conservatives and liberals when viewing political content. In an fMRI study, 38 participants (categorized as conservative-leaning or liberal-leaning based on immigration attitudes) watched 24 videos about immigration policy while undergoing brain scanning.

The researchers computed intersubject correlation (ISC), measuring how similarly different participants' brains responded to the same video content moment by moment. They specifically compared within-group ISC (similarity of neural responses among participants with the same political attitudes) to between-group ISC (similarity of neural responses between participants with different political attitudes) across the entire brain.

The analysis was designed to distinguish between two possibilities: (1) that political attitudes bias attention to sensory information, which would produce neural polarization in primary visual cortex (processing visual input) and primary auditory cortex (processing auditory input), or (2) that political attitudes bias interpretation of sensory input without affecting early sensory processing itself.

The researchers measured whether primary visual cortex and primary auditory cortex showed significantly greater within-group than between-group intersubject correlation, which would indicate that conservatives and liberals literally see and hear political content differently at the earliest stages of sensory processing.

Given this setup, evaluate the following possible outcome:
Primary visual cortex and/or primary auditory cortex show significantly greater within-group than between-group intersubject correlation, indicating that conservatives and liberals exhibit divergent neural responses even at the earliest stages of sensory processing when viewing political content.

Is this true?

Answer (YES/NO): NO